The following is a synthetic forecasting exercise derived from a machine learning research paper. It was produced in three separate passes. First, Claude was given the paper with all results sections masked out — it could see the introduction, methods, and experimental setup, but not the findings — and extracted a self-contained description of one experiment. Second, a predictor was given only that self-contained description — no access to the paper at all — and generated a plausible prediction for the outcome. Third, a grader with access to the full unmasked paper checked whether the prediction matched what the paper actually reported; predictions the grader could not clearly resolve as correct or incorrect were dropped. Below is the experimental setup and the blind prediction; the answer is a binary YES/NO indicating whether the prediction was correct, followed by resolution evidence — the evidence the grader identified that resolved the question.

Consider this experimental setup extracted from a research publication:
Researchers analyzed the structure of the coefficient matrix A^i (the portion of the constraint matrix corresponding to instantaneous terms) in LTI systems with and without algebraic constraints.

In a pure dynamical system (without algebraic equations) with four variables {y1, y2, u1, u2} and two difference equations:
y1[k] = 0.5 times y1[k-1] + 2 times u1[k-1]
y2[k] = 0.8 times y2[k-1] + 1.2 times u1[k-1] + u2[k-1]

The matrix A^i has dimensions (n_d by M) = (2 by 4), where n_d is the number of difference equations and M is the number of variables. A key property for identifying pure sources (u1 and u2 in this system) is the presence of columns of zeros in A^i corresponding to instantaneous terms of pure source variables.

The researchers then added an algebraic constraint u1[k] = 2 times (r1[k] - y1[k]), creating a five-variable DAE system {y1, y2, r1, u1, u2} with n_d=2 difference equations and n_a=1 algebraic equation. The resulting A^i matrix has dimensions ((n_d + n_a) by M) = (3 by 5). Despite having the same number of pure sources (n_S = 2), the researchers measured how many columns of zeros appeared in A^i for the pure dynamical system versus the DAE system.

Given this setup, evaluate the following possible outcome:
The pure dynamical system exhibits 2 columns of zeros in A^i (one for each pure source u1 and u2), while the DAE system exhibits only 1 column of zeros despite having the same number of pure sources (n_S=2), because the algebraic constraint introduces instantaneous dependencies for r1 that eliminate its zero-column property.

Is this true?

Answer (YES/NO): YES